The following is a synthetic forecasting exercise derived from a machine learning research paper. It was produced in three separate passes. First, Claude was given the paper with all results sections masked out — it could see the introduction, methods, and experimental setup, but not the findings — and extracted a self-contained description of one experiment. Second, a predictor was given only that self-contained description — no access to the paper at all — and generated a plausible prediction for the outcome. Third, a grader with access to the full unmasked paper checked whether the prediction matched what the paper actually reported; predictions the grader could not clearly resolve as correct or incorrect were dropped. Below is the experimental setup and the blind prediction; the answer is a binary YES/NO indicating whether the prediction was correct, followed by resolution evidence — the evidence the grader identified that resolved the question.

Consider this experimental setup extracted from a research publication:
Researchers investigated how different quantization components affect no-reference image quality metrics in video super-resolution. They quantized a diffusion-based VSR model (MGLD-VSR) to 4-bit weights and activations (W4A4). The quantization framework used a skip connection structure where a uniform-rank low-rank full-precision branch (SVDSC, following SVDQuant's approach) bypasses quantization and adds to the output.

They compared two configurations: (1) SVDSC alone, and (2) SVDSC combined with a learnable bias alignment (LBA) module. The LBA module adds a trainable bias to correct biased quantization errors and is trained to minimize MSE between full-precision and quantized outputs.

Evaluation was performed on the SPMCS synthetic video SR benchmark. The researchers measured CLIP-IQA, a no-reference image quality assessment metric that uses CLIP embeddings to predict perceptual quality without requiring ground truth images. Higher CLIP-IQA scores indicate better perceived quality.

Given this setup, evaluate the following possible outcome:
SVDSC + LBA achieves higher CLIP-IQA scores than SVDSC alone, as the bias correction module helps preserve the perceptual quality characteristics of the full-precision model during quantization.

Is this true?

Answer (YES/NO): NO